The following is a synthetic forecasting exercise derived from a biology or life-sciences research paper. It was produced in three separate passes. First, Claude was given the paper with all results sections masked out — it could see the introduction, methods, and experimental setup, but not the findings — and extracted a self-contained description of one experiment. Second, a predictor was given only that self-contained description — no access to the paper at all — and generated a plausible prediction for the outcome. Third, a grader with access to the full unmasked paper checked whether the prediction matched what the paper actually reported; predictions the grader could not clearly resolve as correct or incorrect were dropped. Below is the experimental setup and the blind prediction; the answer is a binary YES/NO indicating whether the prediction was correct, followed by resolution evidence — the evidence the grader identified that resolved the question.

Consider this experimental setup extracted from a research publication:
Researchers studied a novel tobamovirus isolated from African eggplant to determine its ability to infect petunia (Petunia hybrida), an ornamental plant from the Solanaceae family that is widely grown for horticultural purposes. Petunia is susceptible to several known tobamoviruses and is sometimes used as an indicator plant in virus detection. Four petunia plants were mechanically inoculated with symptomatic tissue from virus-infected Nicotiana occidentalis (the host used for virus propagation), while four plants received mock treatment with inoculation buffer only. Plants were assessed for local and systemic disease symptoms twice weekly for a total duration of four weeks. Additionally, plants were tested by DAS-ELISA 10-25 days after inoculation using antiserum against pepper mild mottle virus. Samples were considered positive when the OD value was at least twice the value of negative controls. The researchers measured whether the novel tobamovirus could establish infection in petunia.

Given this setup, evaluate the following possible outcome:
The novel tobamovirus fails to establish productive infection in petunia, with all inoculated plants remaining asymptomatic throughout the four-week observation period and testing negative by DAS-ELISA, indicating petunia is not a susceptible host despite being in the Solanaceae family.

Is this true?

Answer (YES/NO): NO